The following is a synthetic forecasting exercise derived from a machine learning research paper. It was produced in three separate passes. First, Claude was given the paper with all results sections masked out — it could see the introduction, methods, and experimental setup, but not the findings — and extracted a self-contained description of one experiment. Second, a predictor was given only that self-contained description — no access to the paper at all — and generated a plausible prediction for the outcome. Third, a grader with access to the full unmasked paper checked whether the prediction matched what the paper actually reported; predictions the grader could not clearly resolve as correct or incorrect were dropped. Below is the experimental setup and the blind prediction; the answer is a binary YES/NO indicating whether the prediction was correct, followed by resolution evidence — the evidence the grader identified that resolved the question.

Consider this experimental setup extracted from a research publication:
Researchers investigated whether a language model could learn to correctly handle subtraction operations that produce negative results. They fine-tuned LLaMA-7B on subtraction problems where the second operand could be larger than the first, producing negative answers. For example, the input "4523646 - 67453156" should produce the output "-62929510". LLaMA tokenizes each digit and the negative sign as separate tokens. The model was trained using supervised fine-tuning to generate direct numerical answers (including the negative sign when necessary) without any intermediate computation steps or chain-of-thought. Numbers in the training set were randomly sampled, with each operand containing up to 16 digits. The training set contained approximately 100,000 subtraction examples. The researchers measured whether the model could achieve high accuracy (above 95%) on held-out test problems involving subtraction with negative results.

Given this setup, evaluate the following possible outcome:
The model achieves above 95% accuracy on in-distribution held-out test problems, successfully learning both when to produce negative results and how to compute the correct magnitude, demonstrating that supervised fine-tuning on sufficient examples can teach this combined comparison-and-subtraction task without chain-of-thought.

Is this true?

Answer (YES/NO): YES